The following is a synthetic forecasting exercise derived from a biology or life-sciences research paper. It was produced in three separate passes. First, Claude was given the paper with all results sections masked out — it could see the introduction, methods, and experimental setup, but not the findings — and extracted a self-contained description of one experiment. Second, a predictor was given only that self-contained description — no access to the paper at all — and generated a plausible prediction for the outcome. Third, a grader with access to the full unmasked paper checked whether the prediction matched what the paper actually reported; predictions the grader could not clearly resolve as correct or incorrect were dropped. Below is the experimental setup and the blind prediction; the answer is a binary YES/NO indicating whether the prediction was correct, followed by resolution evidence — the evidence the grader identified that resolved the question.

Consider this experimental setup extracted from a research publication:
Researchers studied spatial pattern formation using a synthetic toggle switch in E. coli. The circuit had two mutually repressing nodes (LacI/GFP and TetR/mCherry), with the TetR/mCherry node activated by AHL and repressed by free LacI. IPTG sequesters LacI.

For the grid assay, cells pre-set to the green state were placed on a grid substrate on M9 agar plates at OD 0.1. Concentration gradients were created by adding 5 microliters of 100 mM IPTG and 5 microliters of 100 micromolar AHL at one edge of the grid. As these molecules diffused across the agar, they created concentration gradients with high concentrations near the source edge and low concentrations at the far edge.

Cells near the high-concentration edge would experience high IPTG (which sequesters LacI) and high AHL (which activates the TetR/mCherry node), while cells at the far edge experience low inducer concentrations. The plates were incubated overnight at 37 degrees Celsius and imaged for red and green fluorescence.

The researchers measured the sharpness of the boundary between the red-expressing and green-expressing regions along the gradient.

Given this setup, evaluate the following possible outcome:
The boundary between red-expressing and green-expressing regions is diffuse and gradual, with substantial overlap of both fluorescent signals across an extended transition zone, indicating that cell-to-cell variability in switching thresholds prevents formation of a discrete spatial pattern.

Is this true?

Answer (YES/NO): NO